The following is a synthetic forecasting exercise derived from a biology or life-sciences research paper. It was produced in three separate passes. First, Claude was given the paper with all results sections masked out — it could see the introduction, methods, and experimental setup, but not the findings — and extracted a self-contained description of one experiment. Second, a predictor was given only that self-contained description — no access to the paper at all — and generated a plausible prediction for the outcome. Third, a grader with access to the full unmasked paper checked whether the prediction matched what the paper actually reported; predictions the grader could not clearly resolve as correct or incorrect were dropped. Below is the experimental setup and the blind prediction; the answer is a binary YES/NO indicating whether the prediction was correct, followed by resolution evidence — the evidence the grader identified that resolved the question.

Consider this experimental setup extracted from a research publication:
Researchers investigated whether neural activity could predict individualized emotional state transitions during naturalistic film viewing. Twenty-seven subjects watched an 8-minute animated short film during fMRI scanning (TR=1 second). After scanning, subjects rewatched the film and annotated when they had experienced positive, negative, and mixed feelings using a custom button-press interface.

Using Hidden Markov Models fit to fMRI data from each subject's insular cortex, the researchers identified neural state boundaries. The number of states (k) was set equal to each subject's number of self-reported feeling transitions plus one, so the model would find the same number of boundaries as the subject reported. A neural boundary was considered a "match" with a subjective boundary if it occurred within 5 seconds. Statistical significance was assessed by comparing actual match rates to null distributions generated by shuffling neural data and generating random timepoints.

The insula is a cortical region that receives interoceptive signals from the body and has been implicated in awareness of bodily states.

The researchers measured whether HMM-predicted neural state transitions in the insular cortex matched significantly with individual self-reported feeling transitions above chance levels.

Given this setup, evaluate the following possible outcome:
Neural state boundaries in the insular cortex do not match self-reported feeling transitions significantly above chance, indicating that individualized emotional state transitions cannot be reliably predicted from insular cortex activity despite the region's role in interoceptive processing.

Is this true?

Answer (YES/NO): NO